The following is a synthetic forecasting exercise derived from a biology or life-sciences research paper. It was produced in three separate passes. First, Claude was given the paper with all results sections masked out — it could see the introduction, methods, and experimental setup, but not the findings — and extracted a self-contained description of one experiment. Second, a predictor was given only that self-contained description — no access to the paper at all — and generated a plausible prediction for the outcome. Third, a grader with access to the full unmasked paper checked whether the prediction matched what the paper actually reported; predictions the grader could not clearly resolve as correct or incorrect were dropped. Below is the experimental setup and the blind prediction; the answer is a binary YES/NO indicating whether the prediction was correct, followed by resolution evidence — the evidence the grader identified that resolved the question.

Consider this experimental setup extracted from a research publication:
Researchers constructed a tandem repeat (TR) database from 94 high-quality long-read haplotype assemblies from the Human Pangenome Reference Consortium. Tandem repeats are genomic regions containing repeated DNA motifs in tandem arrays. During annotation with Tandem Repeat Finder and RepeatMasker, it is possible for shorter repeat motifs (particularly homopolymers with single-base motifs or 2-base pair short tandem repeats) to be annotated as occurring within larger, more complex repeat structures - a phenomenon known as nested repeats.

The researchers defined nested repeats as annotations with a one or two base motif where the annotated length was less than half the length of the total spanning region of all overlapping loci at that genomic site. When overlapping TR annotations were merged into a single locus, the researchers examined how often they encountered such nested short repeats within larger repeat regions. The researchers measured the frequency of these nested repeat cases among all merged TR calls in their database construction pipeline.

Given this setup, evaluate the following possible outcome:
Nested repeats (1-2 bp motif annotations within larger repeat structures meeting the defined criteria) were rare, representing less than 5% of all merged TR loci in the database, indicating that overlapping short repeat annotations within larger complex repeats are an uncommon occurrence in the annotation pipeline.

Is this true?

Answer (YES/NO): YES